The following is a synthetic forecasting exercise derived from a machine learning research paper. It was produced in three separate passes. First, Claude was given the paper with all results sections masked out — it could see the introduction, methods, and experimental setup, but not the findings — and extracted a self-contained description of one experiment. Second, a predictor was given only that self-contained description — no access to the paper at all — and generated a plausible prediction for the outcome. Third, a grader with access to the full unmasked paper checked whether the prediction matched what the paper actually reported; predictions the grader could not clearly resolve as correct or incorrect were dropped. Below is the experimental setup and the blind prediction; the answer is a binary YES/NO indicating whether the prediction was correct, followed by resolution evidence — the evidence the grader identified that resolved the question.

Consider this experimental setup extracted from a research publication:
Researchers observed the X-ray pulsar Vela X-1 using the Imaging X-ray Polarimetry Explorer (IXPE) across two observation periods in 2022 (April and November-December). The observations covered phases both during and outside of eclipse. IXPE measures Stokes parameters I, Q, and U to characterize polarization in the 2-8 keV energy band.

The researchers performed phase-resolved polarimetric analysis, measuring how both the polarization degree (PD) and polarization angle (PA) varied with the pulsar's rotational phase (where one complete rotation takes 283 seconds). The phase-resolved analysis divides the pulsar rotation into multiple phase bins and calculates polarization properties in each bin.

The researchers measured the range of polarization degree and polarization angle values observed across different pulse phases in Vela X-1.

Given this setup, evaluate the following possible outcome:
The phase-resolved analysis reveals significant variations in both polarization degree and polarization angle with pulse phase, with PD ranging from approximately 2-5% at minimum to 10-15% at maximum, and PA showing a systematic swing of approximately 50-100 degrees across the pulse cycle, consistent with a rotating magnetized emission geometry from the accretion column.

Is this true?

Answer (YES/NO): NO